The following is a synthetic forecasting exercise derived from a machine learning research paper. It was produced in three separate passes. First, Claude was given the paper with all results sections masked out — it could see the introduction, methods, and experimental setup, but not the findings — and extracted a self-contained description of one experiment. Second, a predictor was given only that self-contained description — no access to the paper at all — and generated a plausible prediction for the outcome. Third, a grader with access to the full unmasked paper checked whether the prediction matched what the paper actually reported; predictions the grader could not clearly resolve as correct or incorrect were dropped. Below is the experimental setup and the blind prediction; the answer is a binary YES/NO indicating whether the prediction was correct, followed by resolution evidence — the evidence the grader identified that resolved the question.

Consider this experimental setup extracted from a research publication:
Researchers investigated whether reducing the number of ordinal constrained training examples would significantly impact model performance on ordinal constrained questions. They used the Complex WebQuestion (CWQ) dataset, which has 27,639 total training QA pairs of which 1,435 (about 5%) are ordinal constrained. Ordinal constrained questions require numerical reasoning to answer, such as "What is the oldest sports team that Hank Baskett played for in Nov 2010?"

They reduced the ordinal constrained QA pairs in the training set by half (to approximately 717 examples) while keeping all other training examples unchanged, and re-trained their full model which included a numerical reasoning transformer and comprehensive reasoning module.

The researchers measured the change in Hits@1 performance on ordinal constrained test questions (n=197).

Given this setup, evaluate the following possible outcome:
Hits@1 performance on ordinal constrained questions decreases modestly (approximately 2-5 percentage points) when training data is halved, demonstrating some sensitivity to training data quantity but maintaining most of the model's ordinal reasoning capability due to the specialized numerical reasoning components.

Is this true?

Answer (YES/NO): NO